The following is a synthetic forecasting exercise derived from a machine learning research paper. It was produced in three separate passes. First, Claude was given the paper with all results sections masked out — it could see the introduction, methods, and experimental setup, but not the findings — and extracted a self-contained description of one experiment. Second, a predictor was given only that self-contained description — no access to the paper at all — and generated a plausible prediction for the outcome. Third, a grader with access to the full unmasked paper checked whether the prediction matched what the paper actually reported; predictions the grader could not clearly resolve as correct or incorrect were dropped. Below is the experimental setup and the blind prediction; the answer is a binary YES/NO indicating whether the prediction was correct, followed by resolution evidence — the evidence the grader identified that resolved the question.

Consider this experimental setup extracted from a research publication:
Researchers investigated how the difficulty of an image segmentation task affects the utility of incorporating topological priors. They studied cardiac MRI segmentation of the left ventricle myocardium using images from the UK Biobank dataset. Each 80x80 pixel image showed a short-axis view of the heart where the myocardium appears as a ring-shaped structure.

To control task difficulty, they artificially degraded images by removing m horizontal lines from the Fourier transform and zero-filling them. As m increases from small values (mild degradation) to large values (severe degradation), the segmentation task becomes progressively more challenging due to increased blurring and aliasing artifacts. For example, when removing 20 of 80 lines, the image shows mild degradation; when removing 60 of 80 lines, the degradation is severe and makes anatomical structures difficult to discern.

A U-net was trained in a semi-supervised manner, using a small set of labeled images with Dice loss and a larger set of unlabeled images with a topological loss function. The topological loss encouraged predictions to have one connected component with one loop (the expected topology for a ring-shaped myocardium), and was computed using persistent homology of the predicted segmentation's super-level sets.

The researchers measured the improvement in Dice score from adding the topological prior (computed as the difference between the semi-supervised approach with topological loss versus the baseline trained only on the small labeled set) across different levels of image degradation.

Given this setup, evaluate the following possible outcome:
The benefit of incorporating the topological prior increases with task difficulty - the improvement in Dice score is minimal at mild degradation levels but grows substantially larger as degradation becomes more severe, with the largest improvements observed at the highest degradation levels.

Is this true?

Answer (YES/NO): NO